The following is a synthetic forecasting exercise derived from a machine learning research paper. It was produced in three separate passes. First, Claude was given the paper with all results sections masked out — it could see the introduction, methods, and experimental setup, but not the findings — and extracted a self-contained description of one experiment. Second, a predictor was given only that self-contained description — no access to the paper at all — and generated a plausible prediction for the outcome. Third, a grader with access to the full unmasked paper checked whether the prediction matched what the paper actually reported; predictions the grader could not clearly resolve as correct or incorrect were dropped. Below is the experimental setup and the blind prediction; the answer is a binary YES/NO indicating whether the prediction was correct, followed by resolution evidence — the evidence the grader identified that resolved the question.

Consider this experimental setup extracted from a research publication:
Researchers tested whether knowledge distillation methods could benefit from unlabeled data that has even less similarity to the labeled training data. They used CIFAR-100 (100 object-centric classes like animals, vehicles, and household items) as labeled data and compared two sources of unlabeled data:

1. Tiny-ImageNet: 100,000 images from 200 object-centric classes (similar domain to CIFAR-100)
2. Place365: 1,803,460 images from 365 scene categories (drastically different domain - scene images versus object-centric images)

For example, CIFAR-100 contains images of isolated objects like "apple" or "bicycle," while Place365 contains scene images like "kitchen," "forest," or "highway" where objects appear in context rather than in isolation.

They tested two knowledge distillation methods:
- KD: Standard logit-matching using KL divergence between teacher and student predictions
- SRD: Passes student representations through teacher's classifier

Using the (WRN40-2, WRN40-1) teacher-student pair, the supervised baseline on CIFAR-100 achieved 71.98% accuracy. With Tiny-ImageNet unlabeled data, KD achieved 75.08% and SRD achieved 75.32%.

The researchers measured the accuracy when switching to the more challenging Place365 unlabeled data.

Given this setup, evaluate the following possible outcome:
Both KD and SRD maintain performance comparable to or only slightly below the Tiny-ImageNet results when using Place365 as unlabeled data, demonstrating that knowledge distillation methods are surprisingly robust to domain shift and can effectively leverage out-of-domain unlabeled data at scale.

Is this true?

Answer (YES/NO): YES